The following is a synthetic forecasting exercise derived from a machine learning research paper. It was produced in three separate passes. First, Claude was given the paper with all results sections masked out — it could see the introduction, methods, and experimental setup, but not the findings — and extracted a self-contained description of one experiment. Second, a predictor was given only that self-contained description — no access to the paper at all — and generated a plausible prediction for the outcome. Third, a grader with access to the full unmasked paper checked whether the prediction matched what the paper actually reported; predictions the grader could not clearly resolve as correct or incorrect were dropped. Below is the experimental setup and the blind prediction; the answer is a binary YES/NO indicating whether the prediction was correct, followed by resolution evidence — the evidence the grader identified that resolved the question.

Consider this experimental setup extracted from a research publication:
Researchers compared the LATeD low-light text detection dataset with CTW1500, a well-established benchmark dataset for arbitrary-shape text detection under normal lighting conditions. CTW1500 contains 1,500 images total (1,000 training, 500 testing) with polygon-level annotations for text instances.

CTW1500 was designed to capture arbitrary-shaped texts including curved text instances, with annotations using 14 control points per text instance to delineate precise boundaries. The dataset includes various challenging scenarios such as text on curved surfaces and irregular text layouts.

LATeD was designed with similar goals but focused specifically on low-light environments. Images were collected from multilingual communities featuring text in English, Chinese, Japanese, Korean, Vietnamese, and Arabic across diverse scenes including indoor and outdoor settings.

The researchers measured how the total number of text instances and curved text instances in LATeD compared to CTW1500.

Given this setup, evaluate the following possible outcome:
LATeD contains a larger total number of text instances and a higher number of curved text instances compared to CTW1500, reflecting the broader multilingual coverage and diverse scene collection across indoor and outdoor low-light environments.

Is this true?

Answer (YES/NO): YES